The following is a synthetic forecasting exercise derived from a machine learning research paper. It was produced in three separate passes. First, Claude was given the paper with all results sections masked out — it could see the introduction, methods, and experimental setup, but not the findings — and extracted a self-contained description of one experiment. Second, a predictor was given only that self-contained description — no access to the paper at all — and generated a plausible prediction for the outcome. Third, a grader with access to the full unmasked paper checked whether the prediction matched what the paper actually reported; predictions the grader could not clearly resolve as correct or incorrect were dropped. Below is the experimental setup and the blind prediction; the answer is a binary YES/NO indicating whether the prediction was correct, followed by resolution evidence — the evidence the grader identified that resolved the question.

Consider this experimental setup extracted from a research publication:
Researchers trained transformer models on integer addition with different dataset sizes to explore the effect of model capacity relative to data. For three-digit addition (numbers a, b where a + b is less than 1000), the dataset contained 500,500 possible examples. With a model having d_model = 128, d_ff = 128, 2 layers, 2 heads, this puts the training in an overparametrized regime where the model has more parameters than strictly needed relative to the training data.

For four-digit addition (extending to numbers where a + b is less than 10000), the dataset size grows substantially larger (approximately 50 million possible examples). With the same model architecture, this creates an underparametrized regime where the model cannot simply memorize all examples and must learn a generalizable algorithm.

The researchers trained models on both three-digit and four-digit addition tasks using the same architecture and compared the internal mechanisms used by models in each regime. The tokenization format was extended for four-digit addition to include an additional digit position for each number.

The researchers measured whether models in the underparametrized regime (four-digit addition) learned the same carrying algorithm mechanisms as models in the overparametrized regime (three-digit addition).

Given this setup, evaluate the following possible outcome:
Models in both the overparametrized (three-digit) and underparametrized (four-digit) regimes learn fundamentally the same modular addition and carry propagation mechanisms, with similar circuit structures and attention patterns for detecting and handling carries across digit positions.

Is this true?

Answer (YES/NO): YES